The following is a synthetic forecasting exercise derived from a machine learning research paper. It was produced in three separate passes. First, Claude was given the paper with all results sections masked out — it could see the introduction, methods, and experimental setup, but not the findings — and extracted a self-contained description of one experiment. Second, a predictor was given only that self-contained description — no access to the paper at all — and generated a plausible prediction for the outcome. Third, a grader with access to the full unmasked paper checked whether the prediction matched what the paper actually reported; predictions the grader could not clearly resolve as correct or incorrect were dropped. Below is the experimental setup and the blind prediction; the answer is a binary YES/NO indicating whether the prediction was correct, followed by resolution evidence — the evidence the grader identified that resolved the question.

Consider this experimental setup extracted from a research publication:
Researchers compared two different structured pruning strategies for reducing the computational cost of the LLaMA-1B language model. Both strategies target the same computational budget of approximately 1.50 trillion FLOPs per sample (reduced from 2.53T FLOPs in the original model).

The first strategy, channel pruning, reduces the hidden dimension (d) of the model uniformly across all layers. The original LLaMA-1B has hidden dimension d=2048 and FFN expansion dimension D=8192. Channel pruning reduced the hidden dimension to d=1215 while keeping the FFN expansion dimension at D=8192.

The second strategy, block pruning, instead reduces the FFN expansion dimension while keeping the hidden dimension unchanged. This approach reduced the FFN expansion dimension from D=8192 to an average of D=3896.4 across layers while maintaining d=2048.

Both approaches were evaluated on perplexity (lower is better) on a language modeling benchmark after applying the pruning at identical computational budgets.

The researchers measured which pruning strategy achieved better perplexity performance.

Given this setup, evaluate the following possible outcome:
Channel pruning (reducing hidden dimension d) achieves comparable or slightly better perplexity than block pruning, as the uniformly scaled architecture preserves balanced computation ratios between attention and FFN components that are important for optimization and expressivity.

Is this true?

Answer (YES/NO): NO